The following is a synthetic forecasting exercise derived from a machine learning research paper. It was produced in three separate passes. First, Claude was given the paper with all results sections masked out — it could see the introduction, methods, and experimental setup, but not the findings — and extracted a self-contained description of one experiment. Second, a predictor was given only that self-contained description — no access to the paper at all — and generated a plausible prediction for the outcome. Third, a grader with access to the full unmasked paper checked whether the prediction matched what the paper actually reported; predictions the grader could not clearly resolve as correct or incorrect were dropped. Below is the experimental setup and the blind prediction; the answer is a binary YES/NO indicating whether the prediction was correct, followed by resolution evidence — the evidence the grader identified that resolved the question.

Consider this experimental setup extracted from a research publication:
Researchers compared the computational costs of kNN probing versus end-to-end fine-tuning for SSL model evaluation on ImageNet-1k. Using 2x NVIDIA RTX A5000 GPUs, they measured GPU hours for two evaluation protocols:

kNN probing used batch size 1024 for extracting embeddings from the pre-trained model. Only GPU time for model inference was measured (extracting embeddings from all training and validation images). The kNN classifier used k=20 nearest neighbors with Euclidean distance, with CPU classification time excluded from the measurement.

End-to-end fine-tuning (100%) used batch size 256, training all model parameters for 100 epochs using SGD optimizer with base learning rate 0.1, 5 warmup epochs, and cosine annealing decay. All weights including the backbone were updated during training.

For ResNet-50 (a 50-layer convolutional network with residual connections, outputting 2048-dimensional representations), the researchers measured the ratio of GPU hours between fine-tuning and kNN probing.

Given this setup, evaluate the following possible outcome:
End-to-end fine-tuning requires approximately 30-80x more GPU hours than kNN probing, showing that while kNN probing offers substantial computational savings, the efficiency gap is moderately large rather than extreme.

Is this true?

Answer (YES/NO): NO